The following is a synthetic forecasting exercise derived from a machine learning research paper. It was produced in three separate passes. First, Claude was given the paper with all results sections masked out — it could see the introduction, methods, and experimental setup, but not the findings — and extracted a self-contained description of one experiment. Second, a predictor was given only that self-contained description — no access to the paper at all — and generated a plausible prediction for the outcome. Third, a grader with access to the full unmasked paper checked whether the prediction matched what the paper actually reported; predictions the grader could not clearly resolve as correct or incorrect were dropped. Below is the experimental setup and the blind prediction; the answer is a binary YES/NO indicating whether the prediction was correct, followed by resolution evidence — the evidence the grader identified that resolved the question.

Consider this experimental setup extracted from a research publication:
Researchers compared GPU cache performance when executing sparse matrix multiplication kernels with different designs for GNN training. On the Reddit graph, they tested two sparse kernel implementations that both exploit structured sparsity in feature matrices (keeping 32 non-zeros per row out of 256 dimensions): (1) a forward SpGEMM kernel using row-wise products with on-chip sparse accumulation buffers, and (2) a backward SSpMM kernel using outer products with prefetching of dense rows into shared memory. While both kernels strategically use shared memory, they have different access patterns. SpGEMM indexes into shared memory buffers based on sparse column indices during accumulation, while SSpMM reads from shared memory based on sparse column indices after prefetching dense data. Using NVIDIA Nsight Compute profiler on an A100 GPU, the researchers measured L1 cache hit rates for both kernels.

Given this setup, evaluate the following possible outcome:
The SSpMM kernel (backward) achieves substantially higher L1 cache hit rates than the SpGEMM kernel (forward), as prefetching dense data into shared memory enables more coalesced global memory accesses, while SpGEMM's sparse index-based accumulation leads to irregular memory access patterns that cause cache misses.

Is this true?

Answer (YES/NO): YES